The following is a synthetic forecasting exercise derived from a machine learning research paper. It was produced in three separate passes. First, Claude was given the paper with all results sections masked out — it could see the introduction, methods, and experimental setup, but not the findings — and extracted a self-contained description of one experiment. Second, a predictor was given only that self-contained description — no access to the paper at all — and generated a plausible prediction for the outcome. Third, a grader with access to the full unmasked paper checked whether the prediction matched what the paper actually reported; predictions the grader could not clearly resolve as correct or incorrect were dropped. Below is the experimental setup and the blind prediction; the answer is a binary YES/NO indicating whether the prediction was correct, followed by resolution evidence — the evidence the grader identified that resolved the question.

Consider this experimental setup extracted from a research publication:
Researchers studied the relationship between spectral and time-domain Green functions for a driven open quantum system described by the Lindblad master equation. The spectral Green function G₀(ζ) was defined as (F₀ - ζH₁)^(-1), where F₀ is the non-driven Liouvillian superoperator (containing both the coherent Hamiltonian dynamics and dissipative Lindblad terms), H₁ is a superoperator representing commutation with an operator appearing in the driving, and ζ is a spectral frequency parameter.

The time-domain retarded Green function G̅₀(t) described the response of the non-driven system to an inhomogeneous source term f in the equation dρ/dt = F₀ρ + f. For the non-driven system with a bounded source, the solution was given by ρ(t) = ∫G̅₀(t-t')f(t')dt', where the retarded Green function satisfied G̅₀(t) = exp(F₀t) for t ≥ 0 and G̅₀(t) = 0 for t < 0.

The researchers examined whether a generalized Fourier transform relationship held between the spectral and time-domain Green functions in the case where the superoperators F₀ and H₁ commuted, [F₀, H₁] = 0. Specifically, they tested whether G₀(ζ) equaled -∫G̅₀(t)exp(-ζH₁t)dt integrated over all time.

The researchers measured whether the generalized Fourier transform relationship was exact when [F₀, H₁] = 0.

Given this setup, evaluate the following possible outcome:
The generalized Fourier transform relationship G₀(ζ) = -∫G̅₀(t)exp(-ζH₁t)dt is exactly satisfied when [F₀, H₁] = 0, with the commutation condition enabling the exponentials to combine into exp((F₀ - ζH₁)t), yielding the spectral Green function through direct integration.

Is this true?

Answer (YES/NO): YES